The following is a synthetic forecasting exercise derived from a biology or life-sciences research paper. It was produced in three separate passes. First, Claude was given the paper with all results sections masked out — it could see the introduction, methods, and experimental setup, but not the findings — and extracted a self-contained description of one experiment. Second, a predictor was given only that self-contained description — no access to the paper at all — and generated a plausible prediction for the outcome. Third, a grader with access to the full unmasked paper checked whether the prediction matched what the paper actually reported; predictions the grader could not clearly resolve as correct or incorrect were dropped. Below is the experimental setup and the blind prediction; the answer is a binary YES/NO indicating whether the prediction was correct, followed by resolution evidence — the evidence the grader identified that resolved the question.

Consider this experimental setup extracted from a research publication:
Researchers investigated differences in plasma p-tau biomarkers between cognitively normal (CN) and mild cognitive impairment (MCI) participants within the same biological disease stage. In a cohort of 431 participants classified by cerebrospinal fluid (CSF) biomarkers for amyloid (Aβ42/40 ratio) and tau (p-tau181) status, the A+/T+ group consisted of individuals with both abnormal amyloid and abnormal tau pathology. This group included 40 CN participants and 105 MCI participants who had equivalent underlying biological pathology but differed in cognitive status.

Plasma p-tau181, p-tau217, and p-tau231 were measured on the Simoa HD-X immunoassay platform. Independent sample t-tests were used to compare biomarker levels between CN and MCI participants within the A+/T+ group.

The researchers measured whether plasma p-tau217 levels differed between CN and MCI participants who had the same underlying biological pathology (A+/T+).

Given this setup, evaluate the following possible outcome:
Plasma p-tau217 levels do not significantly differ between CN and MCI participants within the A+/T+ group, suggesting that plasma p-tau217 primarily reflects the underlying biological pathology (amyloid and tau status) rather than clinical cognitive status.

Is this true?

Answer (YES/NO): NO